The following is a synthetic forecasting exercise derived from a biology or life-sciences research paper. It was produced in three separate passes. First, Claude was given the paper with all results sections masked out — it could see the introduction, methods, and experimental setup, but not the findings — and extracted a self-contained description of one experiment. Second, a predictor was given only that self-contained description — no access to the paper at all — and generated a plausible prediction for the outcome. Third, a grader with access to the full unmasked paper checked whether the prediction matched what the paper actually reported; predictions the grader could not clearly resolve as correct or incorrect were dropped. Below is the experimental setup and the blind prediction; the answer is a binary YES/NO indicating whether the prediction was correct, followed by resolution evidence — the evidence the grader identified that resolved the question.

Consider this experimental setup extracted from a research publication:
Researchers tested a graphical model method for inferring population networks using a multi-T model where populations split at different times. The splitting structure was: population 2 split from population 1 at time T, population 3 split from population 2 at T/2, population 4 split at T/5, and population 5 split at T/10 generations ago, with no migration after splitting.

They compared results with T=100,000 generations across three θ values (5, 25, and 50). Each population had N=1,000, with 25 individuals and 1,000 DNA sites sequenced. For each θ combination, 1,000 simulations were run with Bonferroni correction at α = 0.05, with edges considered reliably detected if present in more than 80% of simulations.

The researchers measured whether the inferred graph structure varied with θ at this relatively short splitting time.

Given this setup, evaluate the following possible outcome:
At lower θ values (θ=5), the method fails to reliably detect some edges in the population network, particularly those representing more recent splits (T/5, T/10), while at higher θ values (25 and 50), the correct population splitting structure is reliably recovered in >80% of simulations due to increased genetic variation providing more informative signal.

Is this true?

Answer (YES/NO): NO